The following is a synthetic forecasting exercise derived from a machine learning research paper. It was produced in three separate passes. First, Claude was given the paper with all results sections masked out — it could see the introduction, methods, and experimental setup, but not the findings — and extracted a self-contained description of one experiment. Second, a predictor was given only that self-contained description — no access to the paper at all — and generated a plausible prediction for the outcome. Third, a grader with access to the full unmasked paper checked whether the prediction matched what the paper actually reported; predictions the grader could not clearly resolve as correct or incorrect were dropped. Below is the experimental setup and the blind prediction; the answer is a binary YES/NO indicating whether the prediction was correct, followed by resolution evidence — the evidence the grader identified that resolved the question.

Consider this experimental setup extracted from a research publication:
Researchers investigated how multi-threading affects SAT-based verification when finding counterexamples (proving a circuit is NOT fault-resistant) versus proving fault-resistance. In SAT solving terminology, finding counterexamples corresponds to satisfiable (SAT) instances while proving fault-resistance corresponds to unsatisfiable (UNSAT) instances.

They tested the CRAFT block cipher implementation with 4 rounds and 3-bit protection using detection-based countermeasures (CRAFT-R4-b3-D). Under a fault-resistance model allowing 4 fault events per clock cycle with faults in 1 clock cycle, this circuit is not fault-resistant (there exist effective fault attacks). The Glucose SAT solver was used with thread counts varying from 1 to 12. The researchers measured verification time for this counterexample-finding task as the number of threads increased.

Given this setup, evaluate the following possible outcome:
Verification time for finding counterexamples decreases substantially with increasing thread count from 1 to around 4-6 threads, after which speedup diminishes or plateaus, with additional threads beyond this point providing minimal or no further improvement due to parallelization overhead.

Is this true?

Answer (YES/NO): NO